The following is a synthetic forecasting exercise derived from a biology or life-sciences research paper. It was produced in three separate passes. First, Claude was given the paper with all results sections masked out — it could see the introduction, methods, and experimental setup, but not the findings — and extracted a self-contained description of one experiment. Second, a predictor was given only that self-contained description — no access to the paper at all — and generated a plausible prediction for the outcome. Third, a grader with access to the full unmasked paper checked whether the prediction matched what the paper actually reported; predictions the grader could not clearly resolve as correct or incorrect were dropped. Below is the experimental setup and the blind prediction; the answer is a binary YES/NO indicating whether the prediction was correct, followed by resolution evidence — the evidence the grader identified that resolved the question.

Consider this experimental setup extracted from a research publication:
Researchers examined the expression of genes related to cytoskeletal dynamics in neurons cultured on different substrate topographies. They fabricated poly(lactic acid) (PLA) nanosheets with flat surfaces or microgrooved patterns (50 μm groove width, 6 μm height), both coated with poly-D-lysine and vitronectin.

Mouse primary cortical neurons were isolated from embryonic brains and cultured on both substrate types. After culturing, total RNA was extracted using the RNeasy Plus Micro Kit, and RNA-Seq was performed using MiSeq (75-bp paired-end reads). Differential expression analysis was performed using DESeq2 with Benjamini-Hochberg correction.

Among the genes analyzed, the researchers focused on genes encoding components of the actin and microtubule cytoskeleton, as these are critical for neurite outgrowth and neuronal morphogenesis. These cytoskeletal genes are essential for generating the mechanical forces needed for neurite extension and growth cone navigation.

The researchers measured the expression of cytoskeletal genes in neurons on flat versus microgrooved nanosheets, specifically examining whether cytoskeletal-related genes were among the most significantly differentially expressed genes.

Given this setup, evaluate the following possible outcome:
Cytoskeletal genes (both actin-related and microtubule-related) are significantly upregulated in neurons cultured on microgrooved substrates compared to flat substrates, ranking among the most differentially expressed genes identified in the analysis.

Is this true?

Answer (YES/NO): NO